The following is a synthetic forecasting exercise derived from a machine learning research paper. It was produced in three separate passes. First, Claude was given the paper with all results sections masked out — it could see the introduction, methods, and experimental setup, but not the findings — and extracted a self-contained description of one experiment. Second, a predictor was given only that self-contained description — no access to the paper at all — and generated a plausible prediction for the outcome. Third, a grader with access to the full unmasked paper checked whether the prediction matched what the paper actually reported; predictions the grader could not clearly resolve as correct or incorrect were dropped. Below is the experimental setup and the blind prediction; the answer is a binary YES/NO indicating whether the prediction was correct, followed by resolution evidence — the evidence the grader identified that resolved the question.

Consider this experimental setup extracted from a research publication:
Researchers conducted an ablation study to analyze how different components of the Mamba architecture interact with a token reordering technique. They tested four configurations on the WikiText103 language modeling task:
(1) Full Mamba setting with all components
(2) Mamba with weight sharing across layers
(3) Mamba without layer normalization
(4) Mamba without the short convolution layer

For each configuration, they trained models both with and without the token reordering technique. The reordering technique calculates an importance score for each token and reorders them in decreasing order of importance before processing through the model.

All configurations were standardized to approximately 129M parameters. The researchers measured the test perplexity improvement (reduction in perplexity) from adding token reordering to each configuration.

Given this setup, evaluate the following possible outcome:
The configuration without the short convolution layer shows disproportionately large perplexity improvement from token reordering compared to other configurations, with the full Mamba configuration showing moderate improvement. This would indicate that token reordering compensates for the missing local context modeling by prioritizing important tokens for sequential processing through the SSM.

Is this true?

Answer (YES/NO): NO